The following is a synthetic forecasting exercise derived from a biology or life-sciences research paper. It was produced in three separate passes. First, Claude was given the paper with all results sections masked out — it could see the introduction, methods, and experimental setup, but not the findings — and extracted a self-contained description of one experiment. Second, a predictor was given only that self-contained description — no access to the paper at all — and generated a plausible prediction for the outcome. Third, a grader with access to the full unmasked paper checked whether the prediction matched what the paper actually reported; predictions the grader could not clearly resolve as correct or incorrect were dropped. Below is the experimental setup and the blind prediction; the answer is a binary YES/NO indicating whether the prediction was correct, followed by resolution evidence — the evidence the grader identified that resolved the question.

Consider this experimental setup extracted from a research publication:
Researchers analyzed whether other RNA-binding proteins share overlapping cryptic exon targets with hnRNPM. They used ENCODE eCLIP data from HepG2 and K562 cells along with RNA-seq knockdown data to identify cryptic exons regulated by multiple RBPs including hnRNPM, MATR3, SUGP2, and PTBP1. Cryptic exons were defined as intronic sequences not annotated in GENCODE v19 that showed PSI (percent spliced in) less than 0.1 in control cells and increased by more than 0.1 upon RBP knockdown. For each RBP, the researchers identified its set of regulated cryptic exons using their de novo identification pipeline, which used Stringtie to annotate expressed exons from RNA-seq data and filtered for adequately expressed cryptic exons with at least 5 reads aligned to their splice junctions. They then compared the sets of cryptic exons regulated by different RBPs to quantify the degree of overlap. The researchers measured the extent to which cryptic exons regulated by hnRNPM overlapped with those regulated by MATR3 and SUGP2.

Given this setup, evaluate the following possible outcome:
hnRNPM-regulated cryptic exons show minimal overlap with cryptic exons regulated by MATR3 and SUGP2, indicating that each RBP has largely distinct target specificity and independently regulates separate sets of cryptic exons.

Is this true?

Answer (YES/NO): NO